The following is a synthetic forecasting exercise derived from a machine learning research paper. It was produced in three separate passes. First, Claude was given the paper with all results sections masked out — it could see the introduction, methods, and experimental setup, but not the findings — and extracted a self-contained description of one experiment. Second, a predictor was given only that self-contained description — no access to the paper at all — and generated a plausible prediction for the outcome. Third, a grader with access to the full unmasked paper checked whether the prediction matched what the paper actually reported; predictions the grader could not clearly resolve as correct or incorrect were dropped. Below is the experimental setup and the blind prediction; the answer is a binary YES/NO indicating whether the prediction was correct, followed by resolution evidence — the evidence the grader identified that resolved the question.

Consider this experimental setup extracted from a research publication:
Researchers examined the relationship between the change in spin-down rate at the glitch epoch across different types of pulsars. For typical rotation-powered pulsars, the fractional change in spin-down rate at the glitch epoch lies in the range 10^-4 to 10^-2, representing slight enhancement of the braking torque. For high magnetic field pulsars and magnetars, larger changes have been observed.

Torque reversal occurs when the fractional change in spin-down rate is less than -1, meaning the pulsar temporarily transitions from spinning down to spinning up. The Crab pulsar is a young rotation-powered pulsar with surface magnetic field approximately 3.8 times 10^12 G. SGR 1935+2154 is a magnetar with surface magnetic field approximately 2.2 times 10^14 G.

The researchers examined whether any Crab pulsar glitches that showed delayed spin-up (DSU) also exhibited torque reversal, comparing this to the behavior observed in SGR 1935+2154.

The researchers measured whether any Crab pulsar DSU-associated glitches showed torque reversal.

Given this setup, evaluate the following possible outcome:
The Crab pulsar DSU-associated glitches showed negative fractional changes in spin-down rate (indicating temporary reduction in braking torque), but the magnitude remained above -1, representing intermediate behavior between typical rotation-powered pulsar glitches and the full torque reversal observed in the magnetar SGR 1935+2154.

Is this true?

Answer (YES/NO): NO